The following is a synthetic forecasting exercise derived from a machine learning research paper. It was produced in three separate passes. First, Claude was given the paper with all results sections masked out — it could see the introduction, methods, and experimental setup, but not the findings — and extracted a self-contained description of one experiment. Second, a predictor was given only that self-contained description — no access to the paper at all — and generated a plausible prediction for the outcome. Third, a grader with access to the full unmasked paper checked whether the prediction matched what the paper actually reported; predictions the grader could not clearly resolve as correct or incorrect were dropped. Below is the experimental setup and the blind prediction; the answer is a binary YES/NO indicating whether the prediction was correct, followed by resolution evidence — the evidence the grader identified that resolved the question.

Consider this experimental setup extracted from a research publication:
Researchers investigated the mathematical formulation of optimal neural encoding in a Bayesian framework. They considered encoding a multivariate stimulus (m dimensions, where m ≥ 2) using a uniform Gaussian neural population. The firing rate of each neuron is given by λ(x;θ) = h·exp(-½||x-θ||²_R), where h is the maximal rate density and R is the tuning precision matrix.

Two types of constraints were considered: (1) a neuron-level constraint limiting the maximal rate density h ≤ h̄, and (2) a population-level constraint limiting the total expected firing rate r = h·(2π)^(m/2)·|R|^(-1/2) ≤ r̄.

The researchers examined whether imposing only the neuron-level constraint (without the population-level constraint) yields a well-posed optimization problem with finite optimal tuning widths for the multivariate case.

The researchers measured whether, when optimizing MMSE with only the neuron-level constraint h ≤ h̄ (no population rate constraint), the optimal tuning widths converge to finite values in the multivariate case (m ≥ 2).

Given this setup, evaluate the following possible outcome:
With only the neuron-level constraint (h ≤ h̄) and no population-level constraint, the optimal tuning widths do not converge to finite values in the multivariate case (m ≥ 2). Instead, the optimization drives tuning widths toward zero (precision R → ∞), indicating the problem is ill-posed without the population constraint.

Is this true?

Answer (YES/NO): NO